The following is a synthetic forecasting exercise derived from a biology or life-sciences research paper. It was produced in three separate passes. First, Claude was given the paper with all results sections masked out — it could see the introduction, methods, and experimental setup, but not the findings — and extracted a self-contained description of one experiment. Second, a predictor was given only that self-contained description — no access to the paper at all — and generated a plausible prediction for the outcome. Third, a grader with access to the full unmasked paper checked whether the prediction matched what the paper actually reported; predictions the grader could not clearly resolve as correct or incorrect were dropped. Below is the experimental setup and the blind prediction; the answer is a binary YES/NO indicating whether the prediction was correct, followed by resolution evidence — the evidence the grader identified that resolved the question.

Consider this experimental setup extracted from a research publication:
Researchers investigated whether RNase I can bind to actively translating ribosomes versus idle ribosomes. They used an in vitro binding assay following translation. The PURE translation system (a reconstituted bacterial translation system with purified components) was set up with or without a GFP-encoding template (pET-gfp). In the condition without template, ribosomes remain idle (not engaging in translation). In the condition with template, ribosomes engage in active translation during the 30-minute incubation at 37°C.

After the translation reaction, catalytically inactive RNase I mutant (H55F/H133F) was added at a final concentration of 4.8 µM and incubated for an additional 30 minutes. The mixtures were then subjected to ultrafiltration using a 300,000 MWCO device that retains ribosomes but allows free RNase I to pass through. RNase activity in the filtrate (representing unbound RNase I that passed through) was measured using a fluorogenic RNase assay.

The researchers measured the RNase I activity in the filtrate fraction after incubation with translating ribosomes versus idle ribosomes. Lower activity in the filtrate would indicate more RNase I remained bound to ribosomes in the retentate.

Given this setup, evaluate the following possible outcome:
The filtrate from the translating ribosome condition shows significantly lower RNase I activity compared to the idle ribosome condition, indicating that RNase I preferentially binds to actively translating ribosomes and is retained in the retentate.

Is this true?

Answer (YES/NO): NO